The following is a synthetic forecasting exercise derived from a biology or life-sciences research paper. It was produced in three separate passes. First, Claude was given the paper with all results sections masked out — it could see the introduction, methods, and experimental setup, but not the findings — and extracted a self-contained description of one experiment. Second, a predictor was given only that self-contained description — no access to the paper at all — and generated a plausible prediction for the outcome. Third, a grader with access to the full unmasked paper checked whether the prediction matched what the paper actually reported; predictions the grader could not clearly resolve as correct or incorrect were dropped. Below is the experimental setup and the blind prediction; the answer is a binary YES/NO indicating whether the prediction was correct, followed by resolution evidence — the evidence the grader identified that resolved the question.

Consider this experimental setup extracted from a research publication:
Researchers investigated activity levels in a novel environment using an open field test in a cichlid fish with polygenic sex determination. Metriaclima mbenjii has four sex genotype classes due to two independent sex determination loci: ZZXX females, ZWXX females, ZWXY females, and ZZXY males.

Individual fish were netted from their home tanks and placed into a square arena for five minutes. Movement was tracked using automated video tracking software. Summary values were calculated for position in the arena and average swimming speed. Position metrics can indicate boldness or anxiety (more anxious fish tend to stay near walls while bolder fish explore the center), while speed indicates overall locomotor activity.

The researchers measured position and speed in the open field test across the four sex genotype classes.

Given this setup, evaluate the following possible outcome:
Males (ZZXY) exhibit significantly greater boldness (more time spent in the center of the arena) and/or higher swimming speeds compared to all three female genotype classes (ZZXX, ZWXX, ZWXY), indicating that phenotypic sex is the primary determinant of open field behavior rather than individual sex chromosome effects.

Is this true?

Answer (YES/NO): NO